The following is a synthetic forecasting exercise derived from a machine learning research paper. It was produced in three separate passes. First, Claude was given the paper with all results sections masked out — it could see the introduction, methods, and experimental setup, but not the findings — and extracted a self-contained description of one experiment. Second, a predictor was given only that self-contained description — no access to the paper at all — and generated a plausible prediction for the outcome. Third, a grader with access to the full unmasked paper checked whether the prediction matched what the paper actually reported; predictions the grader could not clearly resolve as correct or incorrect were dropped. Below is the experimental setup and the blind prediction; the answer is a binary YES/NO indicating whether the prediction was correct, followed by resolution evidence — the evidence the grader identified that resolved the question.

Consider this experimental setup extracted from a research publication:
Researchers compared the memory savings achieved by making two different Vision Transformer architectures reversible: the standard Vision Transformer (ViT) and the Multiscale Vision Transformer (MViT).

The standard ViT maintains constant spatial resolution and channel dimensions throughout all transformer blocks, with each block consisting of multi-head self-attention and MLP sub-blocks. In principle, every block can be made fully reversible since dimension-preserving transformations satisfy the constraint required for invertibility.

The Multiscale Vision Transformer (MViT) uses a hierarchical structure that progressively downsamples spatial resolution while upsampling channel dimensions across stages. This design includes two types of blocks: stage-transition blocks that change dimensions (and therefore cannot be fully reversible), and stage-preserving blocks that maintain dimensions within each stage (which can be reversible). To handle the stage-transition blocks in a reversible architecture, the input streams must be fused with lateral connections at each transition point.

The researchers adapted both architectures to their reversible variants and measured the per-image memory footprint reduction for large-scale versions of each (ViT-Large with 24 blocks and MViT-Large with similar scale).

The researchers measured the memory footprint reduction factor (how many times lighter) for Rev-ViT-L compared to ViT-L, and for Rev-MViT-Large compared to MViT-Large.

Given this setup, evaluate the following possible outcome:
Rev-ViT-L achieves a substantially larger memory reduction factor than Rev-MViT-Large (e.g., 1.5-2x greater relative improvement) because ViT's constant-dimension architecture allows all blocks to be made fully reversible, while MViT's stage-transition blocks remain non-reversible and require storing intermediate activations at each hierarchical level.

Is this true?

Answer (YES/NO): NO